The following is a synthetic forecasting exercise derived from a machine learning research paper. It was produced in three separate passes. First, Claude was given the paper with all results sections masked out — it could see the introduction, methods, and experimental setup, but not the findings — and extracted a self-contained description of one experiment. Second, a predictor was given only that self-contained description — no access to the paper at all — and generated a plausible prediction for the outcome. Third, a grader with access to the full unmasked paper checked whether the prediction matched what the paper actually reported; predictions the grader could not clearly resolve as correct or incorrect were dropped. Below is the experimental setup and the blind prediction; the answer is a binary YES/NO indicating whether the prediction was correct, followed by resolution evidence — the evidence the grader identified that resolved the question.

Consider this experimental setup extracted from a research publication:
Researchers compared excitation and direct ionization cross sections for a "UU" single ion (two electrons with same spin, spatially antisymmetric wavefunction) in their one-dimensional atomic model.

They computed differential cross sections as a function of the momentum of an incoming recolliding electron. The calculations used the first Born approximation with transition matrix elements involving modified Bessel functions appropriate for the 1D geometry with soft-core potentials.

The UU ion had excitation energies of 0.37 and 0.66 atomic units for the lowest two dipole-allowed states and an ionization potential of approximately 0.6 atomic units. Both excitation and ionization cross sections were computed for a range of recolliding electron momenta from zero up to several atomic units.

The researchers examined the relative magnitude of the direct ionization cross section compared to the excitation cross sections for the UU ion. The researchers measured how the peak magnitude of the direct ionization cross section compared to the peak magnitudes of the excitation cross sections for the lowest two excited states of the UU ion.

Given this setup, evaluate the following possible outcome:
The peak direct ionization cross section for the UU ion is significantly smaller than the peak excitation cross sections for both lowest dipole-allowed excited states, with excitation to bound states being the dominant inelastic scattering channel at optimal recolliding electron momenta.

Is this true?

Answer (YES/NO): YES